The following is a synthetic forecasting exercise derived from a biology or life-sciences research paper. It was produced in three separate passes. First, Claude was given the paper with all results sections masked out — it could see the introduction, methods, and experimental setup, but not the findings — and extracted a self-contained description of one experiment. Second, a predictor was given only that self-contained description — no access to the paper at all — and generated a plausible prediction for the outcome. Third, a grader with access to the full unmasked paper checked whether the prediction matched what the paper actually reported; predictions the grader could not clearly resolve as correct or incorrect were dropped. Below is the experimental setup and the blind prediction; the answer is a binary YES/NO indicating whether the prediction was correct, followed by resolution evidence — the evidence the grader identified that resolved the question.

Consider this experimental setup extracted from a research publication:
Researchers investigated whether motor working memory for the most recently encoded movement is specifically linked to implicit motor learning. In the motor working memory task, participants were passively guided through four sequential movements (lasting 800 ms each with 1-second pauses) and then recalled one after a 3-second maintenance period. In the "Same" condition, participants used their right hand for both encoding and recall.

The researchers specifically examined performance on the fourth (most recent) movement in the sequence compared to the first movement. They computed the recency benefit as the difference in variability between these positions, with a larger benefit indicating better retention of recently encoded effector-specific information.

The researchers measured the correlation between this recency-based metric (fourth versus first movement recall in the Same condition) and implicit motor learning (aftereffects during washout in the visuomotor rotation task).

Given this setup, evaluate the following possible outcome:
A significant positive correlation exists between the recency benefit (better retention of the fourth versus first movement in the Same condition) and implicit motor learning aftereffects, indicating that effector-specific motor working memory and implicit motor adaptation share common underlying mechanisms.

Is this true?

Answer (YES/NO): YES